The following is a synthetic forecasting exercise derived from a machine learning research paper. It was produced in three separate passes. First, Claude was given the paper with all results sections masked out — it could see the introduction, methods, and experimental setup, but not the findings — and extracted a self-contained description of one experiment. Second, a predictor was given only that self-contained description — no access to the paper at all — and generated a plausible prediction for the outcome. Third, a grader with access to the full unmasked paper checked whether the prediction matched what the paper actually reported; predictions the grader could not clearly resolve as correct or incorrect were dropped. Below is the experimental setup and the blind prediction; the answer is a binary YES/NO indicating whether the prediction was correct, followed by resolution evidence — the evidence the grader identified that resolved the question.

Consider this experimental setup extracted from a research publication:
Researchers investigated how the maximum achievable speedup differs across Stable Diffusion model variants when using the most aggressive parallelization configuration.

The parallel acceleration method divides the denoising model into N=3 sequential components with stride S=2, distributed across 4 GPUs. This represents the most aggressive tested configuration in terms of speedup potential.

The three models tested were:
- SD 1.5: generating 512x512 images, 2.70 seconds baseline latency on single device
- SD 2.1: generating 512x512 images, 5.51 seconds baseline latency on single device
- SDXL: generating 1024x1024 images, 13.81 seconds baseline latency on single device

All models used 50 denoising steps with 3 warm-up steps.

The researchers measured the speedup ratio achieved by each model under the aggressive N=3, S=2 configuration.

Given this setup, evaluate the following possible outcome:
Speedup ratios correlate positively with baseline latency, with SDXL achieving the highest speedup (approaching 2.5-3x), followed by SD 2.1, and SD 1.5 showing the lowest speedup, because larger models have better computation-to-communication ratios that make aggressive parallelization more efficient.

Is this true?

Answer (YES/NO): NO